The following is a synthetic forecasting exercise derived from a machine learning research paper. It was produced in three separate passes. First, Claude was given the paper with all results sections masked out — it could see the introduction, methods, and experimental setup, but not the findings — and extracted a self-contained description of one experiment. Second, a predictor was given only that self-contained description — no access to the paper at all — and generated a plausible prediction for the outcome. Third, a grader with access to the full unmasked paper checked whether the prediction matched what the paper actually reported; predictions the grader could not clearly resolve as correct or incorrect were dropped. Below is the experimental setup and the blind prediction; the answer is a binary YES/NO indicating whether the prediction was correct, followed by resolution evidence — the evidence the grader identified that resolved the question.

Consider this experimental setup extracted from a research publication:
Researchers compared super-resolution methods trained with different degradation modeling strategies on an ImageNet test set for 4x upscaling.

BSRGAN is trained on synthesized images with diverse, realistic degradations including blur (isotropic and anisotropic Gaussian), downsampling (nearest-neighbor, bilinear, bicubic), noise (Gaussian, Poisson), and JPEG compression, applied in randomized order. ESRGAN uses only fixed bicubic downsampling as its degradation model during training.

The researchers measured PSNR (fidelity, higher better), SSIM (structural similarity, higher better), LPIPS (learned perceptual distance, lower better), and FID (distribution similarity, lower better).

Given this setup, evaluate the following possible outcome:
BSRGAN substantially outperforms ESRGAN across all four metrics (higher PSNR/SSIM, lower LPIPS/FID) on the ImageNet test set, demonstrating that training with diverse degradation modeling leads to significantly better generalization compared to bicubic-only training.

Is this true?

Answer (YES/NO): YES